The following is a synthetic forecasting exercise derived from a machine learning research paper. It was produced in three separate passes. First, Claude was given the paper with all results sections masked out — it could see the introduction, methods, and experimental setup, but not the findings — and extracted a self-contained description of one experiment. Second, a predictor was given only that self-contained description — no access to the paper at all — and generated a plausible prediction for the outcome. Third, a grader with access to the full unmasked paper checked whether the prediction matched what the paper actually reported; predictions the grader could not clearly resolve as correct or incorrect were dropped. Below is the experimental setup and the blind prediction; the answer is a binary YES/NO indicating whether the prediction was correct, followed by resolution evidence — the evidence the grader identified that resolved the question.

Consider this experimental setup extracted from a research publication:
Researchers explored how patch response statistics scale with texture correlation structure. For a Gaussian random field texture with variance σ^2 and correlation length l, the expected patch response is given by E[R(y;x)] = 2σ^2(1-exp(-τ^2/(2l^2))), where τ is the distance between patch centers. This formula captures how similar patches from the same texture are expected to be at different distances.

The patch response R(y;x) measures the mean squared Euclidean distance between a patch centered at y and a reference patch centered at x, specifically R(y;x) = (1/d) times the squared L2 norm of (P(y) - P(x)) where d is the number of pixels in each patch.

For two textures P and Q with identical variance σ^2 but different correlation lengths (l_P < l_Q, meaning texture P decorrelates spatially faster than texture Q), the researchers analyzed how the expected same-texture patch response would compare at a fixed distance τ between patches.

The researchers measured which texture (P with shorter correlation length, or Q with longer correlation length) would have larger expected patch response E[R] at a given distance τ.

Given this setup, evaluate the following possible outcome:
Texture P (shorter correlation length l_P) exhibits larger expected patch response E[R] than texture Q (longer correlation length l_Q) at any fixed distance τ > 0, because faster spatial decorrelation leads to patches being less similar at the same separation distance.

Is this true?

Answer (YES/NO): YES